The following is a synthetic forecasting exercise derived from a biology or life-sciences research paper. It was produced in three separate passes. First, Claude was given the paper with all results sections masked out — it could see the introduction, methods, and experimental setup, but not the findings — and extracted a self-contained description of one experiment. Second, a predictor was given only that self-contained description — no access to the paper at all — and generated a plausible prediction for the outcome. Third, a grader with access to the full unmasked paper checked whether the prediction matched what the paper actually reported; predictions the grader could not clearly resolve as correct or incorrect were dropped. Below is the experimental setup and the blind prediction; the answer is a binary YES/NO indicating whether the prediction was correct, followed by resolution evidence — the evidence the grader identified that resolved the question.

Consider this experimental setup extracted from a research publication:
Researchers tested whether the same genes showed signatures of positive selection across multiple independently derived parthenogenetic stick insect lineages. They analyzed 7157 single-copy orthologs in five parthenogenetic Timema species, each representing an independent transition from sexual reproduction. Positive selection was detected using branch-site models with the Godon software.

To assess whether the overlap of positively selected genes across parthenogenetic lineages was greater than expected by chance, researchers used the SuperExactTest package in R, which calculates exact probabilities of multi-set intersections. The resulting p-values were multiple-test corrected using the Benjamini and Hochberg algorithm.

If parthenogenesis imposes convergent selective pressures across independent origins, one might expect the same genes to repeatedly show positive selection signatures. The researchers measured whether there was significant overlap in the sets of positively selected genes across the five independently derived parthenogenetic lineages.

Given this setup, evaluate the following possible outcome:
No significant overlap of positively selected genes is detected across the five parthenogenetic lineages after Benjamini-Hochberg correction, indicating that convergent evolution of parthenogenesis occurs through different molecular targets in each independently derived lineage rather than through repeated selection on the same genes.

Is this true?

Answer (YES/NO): YES